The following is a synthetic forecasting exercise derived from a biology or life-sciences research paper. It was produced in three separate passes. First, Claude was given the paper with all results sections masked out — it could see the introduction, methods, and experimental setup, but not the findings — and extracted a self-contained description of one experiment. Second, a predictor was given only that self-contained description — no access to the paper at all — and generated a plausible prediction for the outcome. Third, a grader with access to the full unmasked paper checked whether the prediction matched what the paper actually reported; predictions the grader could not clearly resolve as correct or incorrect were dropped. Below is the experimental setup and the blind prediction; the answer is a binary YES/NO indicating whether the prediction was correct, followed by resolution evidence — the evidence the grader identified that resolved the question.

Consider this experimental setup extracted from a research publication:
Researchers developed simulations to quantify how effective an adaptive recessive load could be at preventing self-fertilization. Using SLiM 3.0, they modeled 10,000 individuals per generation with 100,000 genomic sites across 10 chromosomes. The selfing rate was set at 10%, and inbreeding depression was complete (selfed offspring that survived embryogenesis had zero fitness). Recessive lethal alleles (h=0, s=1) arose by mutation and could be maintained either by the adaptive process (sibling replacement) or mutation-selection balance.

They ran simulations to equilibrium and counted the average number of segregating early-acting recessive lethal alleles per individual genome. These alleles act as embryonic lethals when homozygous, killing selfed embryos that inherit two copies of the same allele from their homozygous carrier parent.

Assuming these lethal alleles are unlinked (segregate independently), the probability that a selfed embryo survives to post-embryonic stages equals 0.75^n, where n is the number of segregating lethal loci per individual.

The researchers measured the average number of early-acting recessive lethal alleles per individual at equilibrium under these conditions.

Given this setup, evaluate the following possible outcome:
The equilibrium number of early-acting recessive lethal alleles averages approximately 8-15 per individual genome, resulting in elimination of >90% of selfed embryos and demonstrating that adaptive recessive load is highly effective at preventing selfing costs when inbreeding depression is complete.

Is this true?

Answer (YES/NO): NO